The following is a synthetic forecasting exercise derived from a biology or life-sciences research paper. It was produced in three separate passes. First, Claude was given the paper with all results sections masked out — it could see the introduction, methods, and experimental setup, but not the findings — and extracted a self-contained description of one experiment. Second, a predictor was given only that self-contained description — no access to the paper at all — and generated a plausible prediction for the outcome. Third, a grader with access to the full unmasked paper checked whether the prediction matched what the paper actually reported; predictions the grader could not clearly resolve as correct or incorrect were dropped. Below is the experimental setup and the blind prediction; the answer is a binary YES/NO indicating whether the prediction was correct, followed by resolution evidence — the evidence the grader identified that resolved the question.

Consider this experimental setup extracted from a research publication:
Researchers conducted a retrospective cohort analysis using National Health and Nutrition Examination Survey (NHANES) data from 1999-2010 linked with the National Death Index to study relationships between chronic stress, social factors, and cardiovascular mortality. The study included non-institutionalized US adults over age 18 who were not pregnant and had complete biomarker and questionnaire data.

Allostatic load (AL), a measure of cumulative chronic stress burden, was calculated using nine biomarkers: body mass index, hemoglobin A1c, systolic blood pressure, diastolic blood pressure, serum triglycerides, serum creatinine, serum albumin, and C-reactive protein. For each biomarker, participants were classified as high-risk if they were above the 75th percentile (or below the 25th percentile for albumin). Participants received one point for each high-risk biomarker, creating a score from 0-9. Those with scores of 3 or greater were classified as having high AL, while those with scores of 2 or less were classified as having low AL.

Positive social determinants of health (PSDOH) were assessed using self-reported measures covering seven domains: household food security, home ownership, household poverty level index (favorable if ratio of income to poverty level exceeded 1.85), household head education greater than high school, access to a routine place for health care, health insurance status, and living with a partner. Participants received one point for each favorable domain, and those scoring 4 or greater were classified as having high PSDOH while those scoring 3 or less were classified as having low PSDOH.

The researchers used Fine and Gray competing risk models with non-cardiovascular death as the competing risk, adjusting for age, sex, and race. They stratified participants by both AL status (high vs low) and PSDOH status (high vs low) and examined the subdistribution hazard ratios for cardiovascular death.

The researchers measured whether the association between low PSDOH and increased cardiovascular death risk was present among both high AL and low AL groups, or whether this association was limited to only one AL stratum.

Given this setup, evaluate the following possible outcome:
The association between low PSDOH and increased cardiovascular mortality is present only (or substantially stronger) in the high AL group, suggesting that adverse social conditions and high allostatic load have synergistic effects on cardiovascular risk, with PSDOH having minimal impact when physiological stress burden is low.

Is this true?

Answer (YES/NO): NO